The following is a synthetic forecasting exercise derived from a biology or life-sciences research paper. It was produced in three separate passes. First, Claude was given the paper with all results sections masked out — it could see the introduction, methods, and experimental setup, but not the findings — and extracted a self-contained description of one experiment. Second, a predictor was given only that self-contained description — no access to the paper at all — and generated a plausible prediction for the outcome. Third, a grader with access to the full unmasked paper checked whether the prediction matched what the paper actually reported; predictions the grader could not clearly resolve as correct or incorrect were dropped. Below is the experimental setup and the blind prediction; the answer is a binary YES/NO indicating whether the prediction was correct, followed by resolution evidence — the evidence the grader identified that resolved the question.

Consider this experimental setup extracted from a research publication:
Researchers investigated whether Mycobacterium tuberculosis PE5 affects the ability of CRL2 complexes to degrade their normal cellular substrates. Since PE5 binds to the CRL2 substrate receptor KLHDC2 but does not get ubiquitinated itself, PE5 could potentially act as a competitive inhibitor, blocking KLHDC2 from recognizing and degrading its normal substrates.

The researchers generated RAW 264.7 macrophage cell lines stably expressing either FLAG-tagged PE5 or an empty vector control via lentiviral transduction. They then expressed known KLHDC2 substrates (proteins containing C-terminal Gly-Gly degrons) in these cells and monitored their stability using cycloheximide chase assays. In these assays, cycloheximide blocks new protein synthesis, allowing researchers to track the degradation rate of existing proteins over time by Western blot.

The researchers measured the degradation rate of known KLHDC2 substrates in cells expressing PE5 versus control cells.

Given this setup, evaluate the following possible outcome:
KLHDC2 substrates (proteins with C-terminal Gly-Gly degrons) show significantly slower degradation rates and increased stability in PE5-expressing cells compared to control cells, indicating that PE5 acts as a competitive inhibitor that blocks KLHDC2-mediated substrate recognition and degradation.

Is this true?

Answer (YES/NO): NO